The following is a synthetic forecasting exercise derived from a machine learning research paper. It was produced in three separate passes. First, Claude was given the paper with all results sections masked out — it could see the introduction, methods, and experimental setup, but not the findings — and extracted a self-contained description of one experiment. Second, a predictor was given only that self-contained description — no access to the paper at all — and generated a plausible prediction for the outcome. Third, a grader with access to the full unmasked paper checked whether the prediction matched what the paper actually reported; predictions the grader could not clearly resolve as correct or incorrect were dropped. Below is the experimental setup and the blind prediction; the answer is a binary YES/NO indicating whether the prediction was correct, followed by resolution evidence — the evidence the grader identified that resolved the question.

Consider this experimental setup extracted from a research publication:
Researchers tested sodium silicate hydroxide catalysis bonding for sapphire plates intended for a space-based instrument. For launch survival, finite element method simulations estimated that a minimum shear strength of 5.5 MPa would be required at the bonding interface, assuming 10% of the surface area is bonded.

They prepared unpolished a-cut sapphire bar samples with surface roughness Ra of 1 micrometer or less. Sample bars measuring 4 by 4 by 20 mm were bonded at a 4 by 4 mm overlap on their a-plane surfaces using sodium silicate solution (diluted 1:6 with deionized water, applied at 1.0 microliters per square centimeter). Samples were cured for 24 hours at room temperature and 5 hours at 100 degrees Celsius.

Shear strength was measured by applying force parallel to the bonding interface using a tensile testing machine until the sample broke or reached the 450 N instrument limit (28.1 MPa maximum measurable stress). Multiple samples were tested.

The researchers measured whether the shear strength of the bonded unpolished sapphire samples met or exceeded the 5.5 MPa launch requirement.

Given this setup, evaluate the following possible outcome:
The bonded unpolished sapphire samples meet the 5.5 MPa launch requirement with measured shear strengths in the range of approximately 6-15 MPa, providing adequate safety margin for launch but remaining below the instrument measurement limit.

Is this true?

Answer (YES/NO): NO